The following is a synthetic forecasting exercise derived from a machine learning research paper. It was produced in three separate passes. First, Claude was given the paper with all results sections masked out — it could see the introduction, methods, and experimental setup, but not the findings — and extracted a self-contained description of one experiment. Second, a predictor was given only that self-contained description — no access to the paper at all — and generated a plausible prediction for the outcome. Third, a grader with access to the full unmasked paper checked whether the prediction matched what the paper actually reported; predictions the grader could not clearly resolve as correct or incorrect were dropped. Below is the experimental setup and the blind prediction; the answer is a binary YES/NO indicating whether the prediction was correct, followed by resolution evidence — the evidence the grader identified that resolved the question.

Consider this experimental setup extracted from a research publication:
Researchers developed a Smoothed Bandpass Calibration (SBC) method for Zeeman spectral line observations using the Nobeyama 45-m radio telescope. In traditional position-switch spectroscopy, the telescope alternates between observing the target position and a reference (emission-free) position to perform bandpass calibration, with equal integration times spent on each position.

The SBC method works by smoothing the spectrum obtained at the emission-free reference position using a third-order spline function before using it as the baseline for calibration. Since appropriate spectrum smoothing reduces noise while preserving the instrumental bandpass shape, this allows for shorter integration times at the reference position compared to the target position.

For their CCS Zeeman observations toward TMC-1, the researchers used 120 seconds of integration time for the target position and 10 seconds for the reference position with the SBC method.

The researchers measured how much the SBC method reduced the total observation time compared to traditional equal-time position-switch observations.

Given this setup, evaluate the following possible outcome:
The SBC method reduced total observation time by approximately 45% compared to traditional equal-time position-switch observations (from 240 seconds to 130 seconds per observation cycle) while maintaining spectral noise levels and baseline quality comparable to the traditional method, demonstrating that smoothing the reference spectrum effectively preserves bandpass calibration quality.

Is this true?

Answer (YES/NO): NO